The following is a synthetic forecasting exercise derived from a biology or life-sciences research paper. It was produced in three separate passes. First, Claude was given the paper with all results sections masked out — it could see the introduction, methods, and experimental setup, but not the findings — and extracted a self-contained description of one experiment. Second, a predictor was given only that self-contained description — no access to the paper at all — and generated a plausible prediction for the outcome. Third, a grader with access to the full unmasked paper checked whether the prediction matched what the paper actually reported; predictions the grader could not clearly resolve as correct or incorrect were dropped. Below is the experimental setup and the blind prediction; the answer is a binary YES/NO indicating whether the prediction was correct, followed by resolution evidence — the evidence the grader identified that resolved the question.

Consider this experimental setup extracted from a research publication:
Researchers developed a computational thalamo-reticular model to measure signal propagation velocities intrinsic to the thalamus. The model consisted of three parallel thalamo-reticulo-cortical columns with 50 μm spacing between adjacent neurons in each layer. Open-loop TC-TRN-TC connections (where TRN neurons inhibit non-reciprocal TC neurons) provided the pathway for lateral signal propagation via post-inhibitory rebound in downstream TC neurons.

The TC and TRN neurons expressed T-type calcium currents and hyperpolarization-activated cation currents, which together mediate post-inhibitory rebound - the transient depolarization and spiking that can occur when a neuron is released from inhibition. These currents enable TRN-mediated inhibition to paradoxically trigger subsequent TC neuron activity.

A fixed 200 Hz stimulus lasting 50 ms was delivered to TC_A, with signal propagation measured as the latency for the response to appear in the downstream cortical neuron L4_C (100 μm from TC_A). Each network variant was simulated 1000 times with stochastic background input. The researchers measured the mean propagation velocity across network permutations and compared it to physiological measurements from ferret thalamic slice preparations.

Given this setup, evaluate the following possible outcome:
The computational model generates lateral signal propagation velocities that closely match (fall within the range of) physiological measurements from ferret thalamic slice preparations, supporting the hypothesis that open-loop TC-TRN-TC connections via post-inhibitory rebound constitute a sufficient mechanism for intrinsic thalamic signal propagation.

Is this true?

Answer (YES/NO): YES